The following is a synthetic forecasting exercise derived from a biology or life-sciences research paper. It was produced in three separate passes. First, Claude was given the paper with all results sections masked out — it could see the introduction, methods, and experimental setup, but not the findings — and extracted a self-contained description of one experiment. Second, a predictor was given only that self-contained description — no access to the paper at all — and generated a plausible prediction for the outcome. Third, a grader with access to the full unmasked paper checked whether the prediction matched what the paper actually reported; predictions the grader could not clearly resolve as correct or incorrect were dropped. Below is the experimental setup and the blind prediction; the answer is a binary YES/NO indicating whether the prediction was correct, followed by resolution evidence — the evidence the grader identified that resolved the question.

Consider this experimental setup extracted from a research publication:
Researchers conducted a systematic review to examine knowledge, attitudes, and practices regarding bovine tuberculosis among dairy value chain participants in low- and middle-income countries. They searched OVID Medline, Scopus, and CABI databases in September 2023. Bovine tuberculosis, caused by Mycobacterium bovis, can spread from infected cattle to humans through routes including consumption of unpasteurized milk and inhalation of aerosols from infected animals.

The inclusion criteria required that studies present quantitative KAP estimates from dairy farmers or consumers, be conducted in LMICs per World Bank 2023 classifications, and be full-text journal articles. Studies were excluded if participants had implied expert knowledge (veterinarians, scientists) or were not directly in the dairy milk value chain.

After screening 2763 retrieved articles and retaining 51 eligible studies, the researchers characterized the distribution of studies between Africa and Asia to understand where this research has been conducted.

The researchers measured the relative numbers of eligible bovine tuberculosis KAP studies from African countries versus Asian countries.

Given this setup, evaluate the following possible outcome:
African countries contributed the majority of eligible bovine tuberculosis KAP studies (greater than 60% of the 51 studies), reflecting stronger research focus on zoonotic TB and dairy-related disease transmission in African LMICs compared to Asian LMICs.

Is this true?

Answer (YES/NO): YES